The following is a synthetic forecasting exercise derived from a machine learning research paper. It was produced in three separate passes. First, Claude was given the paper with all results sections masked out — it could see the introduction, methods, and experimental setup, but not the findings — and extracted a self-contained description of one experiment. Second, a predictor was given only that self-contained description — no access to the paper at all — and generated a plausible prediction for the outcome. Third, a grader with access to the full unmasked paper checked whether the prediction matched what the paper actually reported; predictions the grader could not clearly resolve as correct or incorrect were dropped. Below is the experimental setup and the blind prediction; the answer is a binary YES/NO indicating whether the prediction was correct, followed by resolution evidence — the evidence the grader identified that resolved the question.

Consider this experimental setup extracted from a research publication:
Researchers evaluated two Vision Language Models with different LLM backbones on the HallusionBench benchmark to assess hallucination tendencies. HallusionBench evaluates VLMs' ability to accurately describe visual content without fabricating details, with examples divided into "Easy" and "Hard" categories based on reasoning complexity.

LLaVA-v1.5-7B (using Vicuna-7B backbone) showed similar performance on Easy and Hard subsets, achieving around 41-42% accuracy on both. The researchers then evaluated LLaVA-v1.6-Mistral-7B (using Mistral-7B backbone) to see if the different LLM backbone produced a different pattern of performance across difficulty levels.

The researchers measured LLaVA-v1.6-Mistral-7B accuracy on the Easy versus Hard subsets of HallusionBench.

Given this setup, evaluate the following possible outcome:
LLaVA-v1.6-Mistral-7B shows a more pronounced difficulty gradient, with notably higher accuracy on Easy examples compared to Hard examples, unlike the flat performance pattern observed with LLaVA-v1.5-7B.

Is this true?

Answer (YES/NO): YES